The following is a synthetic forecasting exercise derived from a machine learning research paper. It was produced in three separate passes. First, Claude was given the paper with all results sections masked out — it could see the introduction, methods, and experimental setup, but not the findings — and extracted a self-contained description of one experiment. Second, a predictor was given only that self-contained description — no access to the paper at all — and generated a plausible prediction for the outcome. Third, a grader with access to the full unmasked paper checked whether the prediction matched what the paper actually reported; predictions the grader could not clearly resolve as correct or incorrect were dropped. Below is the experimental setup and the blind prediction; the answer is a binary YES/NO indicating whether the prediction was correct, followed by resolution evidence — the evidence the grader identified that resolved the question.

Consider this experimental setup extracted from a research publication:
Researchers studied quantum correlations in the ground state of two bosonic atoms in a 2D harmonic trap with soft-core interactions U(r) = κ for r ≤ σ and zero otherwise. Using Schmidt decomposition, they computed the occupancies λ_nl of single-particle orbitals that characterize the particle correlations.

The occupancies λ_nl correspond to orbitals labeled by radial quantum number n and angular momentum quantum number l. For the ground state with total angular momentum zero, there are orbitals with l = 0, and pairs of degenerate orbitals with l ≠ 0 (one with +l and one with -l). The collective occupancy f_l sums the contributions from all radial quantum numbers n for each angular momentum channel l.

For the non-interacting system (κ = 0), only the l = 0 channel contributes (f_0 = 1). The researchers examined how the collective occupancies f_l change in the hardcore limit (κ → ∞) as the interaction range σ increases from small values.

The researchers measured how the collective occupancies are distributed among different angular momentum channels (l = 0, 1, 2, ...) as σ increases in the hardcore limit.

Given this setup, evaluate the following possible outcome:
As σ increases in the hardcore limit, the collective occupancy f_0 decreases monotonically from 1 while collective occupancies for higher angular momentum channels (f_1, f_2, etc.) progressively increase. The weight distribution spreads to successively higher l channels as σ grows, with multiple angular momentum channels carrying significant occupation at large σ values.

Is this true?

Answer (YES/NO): NO